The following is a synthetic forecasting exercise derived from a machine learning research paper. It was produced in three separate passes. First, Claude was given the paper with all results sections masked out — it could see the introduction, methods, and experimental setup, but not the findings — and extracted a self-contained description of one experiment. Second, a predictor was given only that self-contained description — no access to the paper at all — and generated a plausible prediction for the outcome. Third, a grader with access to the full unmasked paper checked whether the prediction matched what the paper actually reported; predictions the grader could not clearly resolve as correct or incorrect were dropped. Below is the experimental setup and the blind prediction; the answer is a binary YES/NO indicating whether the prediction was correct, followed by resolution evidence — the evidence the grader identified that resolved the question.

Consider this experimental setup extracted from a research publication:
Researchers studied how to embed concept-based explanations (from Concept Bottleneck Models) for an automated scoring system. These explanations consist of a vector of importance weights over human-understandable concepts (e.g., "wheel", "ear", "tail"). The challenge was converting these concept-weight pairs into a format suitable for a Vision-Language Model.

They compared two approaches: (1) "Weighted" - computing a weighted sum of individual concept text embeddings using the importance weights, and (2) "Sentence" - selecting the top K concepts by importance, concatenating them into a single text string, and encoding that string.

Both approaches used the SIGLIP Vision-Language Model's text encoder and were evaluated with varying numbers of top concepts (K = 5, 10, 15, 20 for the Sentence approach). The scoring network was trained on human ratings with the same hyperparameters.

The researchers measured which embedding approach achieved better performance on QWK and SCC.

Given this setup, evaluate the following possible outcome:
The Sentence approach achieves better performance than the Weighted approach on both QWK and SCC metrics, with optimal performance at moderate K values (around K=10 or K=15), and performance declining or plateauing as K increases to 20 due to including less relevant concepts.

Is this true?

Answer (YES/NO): YES